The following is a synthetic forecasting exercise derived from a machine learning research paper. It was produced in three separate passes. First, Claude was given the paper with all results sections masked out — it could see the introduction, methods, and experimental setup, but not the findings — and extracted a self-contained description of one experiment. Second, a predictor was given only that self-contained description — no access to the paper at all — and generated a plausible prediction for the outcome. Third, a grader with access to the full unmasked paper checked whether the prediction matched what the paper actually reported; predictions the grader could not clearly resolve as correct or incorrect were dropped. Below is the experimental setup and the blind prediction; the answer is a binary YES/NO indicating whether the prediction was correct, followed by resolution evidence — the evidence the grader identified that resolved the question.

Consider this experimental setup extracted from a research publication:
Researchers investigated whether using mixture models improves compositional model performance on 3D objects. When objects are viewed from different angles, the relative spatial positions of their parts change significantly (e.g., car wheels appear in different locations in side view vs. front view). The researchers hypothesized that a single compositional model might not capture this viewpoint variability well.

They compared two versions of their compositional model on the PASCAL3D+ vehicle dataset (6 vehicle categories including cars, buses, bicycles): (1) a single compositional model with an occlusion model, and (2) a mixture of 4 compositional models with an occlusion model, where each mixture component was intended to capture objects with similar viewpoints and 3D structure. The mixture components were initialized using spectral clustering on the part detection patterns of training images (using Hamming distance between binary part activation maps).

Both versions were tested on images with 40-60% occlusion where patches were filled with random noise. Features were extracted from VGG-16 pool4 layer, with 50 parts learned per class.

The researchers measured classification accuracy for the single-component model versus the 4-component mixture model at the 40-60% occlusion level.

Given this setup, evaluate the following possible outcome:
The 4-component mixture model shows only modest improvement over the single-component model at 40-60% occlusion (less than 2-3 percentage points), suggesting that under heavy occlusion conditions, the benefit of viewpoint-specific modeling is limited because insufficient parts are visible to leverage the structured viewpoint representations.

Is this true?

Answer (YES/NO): NO